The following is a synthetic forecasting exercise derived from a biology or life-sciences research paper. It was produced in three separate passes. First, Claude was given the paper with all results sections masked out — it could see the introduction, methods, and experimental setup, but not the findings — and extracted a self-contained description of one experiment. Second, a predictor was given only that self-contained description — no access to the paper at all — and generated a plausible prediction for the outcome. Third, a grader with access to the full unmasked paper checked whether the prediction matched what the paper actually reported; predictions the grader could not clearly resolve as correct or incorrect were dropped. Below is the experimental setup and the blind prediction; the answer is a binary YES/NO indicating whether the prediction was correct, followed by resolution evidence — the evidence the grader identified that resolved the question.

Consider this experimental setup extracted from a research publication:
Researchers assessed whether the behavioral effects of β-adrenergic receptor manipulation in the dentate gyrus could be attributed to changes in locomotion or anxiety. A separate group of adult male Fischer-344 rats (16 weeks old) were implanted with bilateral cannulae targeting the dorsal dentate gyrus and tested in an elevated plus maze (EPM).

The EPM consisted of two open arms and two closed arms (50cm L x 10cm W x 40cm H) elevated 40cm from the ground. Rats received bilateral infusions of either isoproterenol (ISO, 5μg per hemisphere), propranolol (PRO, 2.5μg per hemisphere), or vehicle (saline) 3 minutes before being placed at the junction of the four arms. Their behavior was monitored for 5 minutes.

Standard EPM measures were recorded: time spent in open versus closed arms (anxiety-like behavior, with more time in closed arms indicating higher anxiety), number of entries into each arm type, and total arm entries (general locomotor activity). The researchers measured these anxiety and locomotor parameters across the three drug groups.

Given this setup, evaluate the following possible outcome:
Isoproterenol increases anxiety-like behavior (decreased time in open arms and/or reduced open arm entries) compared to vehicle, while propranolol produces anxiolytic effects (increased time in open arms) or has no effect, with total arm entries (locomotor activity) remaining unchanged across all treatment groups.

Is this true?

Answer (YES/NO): NO